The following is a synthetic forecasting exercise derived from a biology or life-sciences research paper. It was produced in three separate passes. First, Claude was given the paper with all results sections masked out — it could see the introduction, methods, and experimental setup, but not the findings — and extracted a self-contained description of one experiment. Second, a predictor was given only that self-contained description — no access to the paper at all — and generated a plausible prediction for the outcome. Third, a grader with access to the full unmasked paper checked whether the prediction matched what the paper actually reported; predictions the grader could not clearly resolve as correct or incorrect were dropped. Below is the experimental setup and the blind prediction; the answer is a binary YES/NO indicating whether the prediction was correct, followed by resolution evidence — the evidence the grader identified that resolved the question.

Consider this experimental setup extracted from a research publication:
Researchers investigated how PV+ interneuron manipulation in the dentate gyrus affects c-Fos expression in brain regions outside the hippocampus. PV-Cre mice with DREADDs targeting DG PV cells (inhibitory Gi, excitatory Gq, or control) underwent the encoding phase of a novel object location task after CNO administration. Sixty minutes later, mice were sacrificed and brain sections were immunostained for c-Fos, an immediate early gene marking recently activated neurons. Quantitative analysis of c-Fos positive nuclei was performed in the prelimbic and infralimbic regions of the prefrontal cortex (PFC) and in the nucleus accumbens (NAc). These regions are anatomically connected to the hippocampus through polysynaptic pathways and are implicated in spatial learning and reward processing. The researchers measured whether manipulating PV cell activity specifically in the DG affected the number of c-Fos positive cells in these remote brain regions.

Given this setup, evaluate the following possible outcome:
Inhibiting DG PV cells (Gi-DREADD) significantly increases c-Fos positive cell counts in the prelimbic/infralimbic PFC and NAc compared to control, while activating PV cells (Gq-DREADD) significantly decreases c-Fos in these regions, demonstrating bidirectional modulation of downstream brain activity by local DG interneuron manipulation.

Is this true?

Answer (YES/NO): NO